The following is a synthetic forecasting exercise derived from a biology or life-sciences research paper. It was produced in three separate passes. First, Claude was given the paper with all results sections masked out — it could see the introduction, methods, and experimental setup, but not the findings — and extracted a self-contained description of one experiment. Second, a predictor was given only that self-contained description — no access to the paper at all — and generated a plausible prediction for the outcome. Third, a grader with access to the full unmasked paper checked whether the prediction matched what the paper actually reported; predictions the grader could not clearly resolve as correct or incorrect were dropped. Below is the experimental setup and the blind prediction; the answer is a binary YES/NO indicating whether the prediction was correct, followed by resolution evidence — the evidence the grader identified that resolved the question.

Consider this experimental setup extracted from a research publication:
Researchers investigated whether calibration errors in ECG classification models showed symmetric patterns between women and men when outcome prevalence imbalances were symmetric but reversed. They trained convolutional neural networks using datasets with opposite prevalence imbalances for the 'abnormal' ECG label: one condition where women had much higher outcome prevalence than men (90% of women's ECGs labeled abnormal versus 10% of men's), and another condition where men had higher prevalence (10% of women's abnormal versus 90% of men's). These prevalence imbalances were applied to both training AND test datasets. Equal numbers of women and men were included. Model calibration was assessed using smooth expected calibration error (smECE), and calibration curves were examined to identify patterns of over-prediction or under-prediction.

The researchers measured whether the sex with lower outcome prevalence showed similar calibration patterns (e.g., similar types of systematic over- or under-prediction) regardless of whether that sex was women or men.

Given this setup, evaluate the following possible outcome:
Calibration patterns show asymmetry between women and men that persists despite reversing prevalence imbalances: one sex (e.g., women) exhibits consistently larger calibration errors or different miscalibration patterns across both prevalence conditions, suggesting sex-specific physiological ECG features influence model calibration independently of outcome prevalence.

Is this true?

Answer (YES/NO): NO